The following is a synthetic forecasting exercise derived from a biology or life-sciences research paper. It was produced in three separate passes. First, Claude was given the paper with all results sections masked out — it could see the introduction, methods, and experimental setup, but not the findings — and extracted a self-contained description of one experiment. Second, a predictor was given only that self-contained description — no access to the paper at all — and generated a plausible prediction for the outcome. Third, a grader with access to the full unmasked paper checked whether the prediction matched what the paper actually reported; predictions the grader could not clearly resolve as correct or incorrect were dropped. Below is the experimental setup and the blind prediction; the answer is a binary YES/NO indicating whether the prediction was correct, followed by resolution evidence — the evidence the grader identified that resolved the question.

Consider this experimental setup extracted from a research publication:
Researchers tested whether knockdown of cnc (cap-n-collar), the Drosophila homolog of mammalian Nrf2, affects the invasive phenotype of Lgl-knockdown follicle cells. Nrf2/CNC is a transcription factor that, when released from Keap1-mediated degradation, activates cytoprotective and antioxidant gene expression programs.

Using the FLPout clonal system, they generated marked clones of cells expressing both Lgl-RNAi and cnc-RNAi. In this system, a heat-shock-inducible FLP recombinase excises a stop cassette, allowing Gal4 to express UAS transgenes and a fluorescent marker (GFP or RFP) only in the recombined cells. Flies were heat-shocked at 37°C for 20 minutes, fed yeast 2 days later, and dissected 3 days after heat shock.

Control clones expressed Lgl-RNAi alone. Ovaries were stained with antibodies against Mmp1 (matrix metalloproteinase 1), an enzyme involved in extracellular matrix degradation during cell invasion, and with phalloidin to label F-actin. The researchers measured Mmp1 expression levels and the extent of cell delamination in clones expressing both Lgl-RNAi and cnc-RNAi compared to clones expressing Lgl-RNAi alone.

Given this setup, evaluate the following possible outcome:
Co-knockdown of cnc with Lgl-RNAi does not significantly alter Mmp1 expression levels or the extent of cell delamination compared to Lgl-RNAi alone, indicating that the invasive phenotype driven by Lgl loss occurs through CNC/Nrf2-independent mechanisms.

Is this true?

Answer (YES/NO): NO